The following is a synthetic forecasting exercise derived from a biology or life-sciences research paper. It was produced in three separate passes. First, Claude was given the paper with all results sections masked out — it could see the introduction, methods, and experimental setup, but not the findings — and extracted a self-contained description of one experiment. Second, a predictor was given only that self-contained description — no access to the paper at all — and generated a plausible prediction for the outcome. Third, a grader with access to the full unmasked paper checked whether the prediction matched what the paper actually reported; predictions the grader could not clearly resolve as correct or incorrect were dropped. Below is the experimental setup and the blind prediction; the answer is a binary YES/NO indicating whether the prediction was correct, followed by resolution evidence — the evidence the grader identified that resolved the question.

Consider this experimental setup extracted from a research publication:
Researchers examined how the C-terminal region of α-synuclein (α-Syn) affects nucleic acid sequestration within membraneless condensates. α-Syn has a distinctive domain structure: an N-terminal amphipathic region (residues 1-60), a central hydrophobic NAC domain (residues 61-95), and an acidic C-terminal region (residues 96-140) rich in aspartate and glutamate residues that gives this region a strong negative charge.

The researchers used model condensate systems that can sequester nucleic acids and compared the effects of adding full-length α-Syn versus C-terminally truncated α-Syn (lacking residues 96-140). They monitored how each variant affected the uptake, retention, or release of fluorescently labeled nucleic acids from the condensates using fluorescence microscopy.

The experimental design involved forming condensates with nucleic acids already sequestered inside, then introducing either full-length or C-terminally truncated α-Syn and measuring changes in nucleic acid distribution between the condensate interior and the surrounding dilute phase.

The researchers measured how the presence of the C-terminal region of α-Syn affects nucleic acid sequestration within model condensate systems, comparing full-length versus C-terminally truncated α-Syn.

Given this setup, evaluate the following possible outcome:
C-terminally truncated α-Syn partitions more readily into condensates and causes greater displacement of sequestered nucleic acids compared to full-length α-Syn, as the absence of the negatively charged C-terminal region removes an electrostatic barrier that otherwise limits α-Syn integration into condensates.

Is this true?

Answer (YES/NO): NO